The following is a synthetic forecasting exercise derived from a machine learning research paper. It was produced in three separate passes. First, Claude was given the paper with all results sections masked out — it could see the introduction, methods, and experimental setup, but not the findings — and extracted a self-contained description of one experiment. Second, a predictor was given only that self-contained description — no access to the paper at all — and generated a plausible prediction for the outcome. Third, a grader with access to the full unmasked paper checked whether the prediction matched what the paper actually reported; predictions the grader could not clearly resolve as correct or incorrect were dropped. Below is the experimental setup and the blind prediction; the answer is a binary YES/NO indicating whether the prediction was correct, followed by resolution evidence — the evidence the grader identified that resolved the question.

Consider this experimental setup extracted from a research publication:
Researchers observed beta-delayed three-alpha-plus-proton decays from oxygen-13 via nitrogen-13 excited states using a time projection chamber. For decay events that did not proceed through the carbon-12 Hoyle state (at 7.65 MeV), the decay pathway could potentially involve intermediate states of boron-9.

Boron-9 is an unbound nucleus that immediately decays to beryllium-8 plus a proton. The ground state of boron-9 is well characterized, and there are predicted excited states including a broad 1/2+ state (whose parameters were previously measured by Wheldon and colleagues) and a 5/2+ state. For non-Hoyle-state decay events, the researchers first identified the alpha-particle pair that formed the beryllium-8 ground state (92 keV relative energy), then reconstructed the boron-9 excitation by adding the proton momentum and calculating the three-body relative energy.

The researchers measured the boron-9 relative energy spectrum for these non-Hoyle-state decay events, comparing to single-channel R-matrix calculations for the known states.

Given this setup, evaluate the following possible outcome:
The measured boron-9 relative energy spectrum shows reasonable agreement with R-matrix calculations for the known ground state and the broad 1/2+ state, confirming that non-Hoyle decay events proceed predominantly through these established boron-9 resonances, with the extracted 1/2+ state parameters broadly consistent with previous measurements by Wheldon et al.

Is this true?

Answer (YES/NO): NO